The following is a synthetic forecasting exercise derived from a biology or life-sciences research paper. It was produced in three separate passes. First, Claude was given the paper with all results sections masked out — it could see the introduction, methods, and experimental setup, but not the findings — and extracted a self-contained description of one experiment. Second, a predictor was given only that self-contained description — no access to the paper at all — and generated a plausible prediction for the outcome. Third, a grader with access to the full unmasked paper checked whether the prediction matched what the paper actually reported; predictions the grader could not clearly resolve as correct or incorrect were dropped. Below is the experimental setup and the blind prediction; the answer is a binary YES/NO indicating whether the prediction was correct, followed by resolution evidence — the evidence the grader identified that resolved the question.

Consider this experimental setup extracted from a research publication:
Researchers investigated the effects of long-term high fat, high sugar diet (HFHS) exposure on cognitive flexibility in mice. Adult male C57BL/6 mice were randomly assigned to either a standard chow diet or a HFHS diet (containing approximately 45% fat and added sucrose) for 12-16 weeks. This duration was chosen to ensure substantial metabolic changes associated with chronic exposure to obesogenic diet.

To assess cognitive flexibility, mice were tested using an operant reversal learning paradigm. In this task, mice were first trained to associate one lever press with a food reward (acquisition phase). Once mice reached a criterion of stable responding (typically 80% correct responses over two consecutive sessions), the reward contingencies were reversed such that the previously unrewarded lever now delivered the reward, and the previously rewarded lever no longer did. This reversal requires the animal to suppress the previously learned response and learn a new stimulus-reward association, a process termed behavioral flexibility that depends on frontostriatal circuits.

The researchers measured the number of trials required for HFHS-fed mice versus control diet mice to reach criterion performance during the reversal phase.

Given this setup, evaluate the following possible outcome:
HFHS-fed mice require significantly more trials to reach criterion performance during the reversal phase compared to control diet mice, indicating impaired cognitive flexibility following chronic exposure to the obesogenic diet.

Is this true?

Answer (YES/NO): YES